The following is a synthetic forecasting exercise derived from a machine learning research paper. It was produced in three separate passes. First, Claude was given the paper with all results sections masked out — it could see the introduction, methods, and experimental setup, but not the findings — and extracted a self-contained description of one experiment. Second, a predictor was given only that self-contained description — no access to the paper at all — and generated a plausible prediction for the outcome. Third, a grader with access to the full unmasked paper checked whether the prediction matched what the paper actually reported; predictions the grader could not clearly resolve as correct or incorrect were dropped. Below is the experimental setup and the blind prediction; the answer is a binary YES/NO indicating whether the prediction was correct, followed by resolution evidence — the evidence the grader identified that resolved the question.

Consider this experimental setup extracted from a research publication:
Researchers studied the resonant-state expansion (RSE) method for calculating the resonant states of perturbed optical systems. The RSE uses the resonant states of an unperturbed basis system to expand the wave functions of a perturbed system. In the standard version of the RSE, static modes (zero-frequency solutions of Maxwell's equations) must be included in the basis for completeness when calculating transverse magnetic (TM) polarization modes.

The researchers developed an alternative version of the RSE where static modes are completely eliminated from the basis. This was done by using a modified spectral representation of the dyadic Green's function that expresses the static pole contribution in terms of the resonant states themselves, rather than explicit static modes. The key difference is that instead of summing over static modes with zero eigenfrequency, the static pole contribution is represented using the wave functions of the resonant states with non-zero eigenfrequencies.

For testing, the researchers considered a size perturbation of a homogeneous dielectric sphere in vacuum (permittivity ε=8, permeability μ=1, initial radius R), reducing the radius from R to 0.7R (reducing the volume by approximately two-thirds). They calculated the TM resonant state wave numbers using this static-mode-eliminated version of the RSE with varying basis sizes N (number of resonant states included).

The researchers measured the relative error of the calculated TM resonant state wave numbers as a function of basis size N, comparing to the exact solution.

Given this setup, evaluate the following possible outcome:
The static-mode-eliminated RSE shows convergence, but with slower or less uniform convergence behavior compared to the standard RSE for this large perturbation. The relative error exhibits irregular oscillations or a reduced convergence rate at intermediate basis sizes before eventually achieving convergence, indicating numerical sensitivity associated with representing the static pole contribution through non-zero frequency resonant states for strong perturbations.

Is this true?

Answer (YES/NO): NO